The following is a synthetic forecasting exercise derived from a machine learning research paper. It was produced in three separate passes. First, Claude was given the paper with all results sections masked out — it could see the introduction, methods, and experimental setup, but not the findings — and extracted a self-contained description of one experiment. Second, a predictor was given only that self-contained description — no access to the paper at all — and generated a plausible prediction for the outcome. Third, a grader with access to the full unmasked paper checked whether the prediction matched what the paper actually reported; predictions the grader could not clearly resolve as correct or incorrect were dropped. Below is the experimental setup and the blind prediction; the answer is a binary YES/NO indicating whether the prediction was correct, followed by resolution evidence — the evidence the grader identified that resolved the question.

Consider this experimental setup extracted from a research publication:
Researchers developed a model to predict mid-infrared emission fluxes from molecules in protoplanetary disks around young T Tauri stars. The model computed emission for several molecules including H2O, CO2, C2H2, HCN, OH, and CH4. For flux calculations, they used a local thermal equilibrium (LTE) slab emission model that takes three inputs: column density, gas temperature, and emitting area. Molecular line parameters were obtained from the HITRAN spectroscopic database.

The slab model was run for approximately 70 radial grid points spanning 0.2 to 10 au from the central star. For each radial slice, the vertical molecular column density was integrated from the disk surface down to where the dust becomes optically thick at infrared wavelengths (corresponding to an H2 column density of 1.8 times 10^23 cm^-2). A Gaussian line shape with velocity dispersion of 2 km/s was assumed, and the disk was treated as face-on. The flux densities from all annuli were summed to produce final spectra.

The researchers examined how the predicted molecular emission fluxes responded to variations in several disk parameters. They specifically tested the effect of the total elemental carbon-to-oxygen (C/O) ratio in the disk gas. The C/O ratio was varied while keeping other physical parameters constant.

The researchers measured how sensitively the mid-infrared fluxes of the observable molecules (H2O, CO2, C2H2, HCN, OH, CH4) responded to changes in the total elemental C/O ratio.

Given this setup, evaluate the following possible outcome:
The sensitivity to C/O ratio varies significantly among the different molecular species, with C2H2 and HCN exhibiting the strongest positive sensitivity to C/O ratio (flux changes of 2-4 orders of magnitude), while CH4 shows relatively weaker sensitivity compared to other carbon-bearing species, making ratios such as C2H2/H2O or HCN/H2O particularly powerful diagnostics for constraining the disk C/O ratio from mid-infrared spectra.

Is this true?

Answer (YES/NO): NO